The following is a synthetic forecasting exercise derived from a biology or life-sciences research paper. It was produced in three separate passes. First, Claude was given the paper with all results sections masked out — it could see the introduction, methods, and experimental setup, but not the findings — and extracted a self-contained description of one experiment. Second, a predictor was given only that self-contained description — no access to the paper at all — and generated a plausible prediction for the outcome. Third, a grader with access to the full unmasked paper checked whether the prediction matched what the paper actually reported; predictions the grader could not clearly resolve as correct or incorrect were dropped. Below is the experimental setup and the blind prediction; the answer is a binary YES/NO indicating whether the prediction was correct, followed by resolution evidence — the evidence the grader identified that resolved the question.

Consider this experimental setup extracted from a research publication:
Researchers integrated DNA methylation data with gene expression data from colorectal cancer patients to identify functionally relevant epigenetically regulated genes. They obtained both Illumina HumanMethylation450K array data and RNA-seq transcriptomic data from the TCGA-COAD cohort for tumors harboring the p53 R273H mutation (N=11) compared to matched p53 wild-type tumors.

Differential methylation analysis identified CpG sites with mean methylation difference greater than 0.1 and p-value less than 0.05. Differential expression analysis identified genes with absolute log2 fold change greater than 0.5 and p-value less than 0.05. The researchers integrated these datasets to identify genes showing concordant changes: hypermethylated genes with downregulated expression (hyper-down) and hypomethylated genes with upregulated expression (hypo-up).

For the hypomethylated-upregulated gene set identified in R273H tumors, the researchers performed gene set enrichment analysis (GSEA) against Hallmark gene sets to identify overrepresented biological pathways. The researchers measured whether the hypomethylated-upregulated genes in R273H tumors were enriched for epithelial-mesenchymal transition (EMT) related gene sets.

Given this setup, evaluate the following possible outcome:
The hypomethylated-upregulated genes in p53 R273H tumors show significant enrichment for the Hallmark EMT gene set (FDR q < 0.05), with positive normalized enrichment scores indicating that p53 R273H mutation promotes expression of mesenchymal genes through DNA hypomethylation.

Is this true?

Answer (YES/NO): NO